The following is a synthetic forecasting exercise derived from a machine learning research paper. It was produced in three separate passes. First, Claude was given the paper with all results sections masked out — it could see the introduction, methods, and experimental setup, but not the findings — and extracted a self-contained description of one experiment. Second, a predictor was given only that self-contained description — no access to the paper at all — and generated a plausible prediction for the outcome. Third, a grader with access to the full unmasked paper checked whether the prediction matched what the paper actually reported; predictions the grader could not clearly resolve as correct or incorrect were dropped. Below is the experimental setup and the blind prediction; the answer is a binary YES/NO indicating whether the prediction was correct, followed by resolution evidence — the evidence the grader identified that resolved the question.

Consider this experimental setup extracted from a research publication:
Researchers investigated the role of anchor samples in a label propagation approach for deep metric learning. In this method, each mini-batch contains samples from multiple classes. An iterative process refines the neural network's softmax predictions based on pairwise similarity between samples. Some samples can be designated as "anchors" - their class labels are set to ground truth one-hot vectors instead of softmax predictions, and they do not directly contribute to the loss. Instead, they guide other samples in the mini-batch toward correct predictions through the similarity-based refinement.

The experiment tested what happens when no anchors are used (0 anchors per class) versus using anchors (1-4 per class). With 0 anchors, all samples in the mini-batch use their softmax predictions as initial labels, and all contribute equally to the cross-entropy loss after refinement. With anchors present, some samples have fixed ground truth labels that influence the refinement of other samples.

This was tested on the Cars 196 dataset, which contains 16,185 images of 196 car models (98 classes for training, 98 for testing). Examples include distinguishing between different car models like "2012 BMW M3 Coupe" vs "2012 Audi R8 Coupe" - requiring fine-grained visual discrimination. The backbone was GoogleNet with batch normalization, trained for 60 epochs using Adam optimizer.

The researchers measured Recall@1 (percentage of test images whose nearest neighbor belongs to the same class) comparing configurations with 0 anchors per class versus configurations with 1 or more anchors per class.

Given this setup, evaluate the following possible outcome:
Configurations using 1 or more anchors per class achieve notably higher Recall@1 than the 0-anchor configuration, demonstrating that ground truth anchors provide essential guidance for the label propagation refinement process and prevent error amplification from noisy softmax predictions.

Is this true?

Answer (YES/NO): NO